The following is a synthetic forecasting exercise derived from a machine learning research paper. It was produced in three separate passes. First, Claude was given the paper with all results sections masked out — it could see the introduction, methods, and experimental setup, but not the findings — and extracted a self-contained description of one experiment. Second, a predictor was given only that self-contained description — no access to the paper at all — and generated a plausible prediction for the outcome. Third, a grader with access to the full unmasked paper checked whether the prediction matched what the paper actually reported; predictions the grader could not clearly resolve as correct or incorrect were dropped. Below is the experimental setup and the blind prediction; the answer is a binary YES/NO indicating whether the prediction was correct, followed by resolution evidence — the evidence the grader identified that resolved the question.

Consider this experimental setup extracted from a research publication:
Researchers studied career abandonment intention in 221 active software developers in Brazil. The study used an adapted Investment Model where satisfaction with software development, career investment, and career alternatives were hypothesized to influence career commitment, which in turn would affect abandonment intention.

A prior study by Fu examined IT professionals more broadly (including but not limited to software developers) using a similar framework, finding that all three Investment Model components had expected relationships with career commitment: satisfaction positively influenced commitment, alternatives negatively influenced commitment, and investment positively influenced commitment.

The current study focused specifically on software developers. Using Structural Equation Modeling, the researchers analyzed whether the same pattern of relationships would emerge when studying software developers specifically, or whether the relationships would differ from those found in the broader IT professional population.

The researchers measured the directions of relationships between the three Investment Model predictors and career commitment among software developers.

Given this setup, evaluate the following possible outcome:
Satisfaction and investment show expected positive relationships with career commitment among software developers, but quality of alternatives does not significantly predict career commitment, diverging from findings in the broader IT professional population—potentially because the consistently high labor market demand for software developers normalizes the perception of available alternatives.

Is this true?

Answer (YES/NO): NO